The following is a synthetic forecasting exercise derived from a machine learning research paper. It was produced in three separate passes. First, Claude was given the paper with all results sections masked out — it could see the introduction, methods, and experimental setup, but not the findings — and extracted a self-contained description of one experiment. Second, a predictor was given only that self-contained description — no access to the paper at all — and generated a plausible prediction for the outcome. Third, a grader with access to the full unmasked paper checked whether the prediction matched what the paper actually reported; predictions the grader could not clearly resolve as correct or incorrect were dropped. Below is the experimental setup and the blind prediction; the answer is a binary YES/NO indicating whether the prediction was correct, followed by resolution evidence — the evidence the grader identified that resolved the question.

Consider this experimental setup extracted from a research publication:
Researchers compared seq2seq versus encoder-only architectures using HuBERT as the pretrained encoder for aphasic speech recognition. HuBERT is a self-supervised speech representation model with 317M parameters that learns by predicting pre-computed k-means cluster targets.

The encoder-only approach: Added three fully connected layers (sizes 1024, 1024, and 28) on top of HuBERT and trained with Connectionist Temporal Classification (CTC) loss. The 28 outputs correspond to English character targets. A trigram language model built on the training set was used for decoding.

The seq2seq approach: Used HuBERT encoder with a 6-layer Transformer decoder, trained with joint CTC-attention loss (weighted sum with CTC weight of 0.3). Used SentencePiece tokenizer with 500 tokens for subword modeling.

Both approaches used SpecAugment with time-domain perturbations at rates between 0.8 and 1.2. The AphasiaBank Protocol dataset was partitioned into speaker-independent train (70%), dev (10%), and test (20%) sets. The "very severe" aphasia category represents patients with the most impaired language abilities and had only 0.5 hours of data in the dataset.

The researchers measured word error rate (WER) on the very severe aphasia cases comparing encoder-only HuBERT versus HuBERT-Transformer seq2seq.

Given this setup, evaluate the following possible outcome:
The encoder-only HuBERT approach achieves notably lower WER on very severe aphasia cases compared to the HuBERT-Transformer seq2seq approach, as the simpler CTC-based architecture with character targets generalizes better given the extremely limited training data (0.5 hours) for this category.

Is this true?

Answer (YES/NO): YES